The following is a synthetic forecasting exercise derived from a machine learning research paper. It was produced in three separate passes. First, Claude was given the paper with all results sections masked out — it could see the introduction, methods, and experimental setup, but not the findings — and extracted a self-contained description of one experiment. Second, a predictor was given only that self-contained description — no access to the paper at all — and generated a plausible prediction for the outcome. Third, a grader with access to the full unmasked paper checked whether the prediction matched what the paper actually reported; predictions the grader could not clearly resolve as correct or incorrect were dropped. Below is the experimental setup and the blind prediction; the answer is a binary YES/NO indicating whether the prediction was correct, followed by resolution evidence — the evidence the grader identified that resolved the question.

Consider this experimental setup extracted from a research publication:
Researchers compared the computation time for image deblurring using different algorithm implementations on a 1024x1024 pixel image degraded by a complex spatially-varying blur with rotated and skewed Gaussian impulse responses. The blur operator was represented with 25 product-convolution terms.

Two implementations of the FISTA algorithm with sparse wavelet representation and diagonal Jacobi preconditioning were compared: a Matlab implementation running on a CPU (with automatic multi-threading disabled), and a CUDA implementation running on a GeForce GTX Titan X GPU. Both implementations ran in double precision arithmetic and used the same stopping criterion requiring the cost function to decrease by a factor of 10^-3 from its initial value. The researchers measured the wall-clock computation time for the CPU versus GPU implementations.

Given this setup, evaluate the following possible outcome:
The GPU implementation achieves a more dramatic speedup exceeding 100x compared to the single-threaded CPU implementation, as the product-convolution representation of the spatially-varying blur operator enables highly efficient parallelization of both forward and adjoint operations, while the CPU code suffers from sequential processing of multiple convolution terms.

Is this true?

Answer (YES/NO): NO